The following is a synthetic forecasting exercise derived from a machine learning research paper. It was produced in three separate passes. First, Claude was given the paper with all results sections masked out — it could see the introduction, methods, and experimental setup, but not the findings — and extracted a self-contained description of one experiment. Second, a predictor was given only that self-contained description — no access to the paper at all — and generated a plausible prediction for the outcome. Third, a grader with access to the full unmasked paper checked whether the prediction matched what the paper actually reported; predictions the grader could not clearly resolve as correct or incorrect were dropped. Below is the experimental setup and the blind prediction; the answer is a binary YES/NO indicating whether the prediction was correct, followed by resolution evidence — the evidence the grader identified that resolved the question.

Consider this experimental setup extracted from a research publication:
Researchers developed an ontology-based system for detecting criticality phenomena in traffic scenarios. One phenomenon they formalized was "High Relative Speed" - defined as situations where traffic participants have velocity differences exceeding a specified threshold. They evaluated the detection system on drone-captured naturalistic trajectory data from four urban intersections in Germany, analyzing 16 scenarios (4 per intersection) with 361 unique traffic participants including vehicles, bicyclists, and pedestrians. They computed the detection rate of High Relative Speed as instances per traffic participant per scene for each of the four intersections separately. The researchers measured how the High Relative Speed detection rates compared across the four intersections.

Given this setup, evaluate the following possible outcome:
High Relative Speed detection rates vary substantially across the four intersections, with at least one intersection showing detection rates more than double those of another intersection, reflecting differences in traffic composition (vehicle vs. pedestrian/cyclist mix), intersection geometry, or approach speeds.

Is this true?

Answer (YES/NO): YES